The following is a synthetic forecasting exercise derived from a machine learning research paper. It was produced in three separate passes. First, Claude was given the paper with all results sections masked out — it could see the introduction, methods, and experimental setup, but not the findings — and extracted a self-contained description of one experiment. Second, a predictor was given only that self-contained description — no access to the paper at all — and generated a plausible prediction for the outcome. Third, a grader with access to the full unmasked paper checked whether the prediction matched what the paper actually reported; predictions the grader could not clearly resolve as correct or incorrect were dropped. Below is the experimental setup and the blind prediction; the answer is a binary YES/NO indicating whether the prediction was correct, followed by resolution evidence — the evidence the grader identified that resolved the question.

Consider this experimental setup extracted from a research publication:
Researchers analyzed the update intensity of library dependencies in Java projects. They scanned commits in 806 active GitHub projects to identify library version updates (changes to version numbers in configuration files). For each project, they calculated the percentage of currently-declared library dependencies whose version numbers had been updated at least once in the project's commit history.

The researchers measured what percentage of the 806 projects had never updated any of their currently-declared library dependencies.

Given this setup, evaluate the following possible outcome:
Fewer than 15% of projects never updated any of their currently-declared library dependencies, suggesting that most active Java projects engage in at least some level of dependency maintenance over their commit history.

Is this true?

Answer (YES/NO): YES